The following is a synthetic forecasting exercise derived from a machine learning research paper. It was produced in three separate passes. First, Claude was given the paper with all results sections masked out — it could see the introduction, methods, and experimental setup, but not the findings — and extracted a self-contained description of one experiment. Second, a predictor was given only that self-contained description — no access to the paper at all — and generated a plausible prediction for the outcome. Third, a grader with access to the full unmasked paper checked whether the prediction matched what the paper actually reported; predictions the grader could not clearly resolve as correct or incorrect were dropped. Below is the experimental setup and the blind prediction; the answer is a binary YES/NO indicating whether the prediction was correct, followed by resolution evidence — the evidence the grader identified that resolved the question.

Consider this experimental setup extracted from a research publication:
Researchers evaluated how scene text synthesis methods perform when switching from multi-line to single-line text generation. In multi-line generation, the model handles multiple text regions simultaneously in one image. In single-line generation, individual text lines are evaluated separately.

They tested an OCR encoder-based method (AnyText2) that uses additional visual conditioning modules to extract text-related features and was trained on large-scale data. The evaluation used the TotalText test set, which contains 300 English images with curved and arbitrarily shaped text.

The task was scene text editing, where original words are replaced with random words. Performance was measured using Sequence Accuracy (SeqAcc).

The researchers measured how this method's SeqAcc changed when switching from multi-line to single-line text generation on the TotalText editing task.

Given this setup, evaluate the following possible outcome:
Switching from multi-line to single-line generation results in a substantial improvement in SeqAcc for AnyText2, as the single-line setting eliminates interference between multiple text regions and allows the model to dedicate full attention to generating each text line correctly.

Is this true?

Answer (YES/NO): YES